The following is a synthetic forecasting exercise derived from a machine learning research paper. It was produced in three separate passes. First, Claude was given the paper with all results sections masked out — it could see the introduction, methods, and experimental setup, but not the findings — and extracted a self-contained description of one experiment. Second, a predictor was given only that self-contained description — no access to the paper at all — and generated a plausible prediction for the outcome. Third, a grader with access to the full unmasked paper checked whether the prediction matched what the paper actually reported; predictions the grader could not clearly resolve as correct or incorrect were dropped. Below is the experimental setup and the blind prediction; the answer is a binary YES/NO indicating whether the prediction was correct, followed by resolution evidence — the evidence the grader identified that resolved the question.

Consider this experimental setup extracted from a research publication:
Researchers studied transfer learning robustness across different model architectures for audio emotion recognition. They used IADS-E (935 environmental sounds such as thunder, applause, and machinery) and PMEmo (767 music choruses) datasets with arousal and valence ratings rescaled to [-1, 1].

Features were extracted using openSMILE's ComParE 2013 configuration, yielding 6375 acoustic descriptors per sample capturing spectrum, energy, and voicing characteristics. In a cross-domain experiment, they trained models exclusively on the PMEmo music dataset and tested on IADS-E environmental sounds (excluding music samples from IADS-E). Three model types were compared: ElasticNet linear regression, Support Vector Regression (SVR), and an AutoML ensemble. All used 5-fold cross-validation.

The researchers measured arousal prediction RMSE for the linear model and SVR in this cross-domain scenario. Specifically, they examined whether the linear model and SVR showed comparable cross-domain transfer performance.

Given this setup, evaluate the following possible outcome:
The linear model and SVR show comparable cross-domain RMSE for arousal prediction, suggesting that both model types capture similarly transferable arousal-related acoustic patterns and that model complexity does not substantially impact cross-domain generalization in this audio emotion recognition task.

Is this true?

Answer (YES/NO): NO